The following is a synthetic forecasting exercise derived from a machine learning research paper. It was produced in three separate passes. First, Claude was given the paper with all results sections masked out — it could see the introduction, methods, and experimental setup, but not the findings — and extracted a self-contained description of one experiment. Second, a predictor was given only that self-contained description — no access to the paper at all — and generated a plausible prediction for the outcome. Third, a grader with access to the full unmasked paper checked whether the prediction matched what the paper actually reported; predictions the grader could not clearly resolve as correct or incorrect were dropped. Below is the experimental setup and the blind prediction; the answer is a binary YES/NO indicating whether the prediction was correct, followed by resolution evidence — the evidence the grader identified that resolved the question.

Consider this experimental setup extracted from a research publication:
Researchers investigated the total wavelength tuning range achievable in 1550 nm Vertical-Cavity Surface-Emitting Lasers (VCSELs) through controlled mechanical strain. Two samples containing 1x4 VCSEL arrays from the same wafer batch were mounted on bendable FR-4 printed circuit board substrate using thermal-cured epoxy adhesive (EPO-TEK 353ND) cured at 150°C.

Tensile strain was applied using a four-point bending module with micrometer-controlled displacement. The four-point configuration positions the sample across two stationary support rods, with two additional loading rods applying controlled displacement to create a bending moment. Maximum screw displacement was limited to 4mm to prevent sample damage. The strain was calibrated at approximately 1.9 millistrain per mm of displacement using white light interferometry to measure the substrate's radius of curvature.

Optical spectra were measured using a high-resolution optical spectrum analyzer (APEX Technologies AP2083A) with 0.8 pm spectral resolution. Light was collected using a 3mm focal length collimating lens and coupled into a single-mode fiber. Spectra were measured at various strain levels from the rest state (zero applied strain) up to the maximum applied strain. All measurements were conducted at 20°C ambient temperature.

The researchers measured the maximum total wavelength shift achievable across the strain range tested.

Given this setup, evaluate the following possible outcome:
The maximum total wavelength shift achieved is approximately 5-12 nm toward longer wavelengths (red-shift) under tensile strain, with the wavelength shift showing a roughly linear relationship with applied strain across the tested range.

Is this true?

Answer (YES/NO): NO